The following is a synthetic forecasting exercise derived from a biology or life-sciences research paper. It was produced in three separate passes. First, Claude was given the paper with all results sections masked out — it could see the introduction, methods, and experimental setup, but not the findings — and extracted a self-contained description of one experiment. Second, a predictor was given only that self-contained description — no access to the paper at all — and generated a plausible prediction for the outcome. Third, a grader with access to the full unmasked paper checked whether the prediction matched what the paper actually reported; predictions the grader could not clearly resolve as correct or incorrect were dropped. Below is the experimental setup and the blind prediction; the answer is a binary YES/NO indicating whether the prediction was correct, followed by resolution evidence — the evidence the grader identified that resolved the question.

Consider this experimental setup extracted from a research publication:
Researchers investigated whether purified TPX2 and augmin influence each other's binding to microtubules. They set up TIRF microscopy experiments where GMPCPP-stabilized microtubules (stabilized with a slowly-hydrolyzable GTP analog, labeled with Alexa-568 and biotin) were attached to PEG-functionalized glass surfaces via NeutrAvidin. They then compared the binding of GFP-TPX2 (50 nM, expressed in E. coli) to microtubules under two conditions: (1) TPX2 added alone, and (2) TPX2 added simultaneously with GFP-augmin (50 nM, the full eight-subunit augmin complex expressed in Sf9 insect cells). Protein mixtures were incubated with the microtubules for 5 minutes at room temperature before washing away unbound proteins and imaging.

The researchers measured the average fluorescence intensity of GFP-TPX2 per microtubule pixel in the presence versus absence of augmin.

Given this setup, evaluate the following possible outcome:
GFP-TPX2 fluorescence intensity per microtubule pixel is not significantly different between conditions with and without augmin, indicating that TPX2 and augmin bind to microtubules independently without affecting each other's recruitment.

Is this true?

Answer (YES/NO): NO